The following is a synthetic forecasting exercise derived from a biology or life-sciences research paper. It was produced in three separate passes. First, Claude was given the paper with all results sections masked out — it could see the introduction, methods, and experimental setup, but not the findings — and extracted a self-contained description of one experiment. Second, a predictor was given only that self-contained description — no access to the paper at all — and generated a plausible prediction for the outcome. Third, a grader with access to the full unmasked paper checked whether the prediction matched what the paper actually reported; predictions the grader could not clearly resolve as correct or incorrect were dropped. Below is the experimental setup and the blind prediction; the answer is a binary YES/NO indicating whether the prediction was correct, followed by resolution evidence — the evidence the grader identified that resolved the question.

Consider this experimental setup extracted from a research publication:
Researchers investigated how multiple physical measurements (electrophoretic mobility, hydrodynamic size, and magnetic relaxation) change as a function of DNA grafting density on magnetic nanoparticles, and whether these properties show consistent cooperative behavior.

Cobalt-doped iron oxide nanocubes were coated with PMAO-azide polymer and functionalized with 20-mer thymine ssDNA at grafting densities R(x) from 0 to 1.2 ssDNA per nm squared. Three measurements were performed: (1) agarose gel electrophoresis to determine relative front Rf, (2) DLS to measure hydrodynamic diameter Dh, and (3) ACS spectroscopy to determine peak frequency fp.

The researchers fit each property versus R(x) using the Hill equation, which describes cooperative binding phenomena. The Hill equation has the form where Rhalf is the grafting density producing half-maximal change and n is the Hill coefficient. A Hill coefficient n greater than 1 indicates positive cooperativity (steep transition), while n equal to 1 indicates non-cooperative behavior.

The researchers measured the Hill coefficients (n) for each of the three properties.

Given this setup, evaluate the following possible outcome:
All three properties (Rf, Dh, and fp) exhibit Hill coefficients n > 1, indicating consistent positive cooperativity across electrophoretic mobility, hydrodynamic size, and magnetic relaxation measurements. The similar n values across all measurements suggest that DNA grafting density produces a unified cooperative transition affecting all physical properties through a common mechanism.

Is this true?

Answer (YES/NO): YES